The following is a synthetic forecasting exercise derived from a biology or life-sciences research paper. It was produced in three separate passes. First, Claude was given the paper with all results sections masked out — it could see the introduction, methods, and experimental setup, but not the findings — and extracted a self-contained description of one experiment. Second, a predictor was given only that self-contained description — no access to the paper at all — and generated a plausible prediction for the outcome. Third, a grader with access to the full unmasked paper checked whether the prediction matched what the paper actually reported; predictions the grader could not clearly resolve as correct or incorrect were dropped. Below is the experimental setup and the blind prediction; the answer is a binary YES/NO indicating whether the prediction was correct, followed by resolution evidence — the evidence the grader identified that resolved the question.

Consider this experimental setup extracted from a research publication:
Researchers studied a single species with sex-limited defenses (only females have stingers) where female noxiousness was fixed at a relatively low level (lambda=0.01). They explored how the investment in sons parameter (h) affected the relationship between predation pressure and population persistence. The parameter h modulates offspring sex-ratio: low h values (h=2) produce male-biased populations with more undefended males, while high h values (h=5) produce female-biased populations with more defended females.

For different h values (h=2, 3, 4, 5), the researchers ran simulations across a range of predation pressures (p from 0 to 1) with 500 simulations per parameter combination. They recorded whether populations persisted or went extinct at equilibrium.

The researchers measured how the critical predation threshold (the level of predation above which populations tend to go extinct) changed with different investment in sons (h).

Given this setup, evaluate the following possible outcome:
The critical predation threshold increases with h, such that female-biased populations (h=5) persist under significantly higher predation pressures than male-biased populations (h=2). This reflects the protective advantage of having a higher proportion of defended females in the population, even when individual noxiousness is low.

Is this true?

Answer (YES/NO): YES